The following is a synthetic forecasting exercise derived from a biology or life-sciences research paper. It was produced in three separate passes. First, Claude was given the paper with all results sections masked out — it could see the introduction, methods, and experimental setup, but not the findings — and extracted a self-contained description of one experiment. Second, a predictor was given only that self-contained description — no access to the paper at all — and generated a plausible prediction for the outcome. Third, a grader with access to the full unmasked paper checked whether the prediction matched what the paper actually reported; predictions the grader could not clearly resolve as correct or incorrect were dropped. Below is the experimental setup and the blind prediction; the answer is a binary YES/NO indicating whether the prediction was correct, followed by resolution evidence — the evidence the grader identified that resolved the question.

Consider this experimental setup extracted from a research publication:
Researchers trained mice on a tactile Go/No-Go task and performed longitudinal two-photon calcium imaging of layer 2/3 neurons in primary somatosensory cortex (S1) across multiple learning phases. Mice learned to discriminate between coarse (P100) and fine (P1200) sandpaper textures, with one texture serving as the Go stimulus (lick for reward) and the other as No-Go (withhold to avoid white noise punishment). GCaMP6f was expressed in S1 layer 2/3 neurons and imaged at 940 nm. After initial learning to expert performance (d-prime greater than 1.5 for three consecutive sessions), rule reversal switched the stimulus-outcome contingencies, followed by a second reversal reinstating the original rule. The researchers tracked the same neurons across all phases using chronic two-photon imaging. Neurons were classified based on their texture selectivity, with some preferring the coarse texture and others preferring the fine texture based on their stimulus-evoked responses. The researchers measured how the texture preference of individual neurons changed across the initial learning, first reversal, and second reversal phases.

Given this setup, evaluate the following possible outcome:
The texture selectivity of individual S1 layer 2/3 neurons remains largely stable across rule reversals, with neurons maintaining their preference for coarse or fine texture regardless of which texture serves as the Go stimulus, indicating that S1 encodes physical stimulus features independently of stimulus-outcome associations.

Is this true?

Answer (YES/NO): NO